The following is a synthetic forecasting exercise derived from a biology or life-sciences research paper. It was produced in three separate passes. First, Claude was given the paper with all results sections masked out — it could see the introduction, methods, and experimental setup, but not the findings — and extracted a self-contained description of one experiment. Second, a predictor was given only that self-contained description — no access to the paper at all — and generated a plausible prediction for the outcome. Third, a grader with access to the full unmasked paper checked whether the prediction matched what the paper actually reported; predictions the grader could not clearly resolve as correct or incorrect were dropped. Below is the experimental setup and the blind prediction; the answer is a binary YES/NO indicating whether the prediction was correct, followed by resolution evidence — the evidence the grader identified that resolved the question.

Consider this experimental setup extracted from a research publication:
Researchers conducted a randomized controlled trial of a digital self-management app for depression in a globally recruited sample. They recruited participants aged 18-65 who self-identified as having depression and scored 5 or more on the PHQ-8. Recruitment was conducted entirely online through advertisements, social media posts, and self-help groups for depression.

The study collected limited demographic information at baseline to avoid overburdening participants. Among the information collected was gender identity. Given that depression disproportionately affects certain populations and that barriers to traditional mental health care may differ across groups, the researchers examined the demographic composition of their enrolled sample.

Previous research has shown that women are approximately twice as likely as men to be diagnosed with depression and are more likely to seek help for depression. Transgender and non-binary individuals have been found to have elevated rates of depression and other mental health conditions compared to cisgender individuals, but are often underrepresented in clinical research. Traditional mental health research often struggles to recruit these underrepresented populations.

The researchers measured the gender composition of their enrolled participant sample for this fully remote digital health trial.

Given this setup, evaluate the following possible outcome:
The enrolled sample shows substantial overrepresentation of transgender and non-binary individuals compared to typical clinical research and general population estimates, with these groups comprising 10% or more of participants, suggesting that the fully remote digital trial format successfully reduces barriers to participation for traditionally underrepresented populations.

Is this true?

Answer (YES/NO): NO